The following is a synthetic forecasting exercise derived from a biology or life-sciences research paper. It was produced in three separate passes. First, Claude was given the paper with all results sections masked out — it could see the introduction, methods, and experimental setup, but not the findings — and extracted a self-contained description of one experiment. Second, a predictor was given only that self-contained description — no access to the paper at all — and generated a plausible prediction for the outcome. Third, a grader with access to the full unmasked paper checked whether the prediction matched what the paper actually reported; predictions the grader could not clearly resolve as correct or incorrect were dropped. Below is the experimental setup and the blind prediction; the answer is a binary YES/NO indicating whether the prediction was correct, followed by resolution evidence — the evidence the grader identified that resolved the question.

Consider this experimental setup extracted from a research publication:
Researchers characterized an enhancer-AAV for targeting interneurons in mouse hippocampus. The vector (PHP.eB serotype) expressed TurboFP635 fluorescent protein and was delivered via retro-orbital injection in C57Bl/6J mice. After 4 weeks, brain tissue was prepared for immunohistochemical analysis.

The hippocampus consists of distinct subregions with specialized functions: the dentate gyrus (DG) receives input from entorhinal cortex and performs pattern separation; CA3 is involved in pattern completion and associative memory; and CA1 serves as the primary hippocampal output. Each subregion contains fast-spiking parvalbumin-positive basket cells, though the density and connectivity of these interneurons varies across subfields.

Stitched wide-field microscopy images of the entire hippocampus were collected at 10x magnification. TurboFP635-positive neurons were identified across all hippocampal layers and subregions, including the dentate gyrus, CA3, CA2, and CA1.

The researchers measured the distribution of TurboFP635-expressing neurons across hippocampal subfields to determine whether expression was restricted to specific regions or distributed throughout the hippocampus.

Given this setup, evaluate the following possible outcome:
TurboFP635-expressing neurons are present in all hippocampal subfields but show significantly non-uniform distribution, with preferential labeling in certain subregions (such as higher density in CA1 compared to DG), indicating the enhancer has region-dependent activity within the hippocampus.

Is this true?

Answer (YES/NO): YES